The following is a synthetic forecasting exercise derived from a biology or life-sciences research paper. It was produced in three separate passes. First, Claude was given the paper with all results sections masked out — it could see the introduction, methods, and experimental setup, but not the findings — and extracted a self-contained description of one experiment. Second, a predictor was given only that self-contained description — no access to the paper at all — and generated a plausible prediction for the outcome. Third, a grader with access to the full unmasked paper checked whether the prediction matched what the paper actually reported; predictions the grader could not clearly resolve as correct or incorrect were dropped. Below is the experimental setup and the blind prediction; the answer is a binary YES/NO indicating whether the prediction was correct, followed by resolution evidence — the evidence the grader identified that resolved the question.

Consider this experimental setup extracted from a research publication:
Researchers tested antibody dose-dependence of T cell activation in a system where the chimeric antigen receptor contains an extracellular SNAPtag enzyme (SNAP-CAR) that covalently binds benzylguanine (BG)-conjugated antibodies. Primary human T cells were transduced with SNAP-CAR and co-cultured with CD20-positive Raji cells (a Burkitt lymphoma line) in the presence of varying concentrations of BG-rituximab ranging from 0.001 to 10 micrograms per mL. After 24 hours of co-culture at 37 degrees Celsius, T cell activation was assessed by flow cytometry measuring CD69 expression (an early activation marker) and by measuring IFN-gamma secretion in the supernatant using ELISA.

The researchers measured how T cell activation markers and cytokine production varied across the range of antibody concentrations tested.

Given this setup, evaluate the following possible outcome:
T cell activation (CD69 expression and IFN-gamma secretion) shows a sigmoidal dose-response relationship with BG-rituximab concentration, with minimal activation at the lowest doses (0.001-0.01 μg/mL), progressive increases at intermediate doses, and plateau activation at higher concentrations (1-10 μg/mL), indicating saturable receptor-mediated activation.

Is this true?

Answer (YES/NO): NO